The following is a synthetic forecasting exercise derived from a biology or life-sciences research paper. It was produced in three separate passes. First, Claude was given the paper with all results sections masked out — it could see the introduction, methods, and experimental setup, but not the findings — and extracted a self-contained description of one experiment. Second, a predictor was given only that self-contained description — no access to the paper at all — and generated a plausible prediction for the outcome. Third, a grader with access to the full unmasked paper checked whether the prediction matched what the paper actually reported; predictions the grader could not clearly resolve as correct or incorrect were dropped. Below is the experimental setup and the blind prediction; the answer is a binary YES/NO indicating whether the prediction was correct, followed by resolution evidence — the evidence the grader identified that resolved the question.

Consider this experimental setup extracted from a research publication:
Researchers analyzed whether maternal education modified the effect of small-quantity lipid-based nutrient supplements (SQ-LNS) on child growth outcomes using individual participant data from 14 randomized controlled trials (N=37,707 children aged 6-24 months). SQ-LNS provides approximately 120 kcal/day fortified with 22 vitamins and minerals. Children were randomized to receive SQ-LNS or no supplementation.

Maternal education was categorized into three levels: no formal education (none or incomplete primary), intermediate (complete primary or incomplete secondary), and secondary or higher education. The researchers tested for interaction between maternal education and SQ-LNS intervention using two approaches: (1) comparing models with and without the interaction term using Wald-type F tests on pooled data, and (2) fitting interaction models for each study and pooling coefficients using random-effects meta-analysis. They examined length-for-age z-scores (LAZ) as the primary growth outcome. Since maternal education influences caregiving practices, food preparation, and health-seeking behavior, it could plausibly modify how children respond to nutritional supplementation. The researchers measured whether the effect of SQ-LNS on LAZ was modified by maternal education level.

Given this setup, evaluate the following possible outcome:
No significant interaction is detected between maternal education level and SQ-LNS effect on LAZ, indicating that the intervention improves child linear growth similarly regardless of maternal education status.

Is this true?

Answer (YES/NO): YES